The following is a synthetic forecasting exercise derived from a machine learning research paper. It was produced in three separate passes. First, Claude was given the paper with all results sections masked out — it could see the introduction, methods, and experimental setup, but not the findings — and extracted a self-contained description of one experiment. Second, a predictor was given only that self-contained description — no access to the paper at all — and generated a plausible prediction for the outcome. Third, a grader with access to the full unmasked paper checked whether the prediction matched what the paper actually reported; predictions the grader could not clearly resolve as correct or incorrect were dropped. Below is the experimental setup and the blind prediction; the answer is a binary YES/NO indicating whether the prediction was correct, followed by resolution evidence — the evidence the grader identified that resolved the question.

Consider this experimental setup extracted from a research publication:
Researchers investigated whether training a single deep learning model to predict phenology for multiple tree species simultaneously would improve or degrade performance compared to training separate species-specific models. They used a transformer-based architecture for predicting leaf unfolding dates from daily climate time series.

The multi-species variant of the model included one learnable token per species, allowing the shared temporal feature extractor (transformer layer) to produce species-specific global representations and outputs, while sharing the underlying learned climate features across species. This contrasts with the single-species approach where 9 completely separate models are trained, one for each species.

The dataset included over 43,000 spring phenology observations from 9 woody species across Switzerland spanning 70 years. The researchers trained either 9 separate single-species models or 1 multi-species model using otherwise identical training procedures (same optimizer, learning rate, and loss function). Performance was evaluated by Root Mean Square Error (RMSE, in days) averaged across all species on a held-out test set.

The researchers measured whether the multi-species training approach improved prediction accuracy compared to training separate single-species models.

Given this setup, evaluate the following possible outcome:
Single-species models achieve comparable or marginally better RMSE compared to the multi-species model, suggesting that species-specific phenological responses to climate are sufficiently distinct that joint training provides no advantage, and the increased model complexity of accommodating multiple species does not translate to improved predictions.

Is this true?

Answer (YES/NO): NO